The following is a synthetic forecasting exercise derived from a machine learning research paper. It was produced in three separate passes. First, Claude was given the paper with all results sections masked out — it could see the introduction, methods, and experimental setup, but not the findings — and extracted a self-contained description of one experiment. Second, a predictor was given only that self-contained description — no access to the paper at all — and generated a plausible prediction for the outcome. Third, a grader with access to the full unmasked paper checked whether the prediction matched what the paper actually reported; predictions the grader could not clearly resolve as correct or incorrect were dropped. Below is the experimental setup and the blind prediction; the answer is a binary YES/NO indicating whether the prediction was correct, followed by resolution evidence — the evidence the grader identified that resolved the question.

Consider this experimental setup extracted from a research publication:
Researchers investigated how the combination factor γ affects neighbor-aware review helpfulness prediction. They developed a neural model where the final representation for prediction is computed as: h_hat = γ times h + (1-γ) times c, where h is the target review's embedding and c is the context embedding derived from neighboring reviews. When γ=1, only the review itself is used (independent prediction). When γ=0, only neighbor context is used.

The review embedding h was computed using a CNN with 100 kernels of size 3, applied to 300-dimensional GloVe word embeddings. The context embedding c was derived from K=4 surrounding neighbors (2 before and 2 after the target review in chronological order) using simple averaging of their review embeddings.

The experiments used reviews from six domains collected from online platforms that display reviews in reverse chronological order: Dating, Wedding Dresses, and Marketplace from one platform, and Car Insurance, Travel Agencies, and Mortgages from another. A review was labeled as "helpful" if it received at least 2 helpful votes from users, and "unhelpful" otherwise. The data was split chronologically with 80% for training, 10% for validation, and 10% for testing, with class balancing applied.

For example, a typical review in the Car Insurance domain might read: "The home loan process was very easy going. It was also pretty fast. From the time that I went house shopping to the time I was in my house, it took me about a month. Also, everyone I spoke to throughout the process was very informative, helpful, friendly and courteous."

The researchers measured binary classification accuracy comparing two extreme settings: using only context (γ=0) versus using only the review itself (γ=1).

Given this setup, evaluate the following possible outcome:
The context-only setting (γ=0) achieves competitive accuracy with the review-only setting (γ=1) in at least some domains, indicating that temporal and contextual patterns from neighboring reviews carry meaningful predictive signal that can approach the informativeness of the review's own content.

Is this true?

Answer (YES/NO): YES